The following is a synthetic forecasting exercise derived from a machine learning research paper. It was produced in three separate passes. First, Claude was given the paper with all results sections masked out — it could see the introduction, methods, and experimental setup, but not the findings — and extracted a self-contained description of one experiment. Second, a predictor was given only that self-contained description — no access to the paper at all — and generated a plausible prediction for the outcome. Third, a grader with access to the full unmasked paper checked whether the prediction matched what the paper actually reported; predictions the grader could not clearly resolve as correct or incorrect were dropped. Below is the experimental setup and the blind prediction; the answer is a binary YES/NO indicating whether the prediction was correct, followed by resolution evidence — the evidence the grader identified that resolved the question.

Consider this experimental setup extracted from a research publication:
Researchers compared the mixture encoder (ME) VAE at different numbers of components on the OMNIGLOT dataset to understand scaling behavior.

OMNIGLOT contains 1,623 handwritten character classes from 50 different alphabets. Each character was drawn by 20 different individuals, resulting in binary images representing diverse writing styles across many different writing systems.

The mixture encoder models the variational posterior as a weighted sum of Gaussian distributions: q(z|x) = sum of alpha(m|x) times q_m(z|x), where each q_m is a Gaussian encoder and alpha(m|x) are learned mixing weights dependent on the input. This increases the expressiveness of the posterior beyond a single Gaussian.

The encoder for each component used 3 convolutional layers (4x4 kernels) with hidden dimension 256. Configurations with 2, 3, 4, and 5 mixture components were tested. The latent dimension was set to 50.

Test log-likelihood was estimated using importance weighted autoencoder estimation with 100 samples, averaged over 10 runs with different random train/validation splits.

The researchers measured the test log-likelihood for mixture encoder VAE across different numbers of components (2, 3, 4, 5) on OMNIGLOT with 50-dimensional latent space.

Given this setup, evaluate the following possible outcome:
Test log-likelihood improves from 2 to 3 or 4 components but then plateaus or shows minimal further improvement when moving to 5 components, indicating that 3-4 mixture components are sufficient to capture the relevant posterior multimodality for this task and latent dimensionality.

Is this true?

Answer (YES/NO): NO